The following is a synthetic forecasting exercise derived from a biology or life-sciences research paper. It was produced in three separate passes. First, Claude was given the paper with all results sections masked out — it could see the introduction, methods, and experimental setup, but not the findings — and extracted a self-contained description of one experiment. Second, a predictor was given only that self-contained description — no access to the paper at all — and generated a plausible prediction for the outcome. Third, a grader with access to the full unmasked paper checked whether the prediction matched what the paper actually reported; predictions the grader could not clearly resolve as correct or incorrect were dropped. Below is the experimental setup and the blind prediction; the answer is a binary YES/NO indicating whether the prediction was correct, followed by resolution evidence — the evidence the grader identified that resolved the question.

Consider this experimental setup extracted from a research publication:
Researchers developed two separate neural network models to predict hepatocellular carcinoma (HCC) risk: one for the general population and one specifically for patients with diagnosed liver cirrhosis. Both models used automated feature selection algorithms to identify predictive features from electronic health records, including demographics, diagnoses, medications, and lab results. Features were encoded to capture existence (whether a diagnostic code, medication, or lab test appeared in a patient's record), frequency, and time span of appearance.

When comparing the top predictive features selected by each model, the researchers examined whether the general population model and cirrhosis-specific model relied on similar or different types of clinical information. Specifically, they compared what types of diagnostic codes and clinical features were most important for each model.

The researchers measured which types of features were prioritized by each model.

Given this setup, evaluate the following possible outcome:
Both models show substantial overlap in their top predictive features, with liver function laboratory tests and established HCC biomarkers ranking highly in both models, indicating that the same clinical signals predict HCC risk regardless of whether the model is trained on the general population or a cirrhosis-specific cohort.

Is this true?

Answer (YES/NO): NO